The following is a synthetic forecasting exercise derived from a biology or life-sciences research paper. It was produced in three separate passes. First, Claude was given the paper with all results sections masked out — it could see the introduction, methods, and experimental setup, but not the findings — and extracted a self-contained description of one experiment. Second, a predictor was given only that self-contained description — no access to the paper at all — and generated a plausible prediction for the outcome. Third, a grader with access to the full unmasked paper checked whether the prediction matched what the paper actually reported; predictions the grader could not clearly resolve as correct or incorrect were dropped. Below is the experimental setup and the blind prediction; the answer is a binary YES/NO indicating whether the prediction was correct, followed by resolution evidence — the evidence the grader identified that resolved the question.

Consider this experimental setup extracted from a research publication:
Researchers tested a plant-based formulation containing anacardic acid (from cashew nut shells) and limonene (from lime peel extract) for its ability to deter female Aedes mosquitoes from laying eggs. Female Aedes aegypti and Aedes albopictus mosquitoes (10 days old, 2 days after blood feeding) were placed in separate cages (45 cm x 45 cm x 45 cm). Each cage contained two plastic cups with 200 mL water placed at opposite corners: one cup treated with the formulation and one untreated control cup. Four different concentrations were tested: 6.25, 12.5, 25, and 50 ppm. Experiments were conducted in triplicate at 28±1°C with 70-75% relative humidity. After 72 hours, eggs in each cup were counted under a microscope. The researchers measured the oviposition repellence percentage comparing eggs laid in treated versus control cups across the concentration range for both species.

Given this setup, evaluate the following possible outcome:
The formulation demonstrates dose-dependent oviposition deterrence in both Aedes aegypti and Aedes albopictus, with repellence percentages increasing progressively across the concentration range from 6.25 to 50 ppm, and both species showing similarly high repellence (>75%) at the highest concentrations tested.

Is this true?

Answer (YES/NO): NO